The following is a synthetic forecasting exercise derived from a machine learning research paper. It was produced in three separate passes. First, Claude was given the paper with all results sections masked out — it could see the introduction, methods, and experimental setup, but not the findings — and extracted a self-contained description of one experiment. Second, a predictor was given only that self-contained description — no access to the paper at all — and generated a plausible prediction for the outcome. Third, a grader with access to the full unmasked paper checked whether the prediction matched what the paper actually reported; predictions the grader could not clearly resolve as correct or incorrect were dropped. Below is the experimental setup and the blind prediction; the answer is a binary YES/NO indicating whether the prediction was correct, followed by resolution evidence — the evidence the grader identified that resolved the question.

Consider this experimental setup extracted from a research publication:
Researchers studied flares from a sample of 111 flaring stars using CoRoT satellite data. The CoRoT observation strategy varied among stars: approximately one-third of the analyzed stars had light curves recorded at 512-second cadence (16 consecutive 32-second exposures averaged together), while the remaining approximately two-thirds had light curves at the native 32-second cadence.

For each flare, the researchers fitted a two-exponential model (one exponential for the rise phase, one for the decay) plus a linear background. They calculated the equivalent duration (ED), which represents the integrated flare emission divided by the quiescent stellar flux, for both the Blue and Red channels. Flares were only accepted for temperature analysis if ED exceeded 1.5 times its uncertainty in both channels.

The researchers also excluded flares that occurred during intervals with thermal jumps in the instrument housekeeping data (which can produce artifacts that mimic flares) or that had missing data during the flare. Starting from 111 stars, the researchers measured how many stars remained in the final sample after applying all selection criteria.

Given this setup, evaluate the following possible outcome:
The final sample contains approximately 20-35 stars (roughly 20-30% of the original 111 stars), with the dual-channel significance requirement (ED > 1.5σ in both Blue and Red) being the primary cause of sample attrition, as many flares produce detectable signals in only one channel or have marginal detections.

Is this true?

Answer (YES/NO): NO